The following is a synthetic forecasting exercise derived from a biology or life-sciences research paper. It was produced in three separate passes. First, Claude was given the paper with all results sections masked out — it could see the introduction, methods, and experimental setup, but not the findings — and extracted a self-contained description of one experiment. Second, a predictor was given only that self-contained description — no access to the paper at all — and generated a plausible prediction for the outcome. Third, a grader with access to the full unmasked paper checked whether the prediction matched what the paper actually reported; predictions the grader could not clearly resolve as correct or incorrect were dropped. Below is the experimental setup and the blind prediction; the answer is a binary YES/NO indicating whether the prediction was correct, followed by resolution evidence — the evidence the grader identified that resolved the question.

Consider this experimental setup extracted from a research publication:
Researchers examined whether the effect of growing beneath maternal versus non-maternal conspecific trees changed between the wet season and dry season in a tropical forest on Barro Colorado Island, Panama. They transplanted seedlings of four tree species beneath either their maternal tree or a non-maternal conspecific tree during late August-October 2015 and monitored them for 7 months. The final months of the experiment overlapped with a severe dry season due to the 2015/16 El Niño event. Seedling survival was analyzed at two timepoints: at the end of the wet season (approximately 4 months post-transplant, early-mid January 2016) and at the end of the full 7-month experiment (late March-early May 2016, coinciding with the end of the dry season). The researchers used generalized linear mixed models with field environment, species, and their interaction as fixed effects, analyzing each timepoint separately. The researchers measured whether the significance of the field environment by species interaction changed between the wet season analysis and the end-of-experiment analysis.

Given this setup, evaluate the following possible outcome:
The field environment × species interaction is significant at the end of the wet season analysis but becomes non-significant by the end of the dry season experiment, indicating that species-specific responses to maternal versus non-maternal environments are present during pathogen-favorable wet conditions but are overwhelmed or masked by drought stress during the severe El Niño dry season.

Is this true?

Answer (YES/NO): YES